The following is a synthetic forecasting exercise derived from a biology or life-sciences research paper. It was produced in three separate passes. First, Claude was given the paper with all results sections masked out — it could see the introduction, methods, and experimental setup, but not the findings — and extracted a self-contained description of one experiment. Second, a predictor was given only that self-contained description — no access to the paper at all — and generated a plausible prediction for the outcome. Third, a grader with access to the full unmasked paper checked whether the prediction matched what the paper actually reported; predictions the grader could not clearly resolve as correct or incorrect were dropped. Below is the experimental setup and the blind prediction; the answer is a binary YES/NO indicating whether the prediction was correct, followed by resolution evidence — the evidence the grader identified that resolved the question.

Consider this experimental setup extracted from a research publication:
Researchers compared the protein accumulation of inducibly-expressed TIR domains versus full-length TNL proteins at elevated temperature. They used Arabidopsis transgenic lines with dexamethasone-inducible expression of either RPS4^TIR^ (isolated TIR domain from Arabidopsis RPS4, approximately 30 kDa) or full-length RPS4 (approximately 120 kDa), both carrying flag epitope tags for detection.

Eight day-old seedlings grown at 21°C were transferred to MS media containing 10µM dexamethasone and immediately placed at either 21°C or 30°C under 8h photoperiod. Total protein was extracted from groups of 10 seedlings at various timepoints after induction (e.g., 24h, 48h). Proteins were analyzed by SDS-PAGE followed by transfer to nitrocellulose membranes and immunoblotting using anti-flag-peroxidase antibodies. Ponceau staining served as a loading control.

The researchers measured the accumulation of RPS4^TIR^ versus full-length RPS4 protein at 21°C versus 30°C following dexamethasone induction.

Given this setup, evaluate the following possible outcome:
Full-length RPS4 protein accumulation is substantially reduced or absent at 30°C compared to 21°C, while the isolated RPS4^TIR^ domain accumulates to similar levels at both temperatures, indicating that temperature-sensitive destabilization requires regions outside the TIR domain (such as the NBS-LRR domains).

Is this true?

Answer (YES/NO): NO